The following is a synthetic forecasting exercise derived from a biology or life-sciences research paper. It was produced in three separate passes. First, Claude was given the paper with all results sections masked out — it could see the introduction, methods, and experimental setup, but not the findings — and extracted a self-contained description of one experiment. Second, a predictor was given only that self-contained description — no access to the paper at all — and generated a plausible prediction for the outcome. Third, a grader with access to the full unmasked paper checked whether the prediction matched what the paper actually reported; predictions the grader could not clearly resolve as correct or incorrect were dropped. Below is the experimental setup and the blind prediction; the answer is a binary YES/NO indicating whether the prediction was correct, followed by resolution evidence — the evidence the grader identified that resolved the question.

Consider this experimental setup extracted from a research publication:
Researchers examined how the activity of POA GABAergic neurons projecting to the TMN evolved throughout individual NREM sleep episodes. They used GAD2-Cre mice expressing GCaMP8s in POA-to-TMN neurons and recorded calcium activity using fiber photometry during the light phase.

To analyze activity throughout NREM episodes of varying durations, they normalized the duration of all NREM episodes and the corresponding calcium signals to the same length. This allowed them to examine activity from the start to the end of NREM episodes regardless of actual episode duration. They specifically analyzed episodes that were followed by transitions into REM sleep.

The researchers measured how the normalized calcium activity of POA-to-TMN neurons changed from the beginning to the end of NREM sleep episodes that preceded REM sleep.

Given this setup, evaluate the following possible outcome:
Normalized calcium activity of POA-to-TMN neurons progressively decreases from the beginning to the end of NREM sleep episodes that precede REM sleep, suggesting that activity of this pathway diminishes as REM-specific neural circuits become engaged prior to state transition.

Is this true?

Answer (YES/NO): NO